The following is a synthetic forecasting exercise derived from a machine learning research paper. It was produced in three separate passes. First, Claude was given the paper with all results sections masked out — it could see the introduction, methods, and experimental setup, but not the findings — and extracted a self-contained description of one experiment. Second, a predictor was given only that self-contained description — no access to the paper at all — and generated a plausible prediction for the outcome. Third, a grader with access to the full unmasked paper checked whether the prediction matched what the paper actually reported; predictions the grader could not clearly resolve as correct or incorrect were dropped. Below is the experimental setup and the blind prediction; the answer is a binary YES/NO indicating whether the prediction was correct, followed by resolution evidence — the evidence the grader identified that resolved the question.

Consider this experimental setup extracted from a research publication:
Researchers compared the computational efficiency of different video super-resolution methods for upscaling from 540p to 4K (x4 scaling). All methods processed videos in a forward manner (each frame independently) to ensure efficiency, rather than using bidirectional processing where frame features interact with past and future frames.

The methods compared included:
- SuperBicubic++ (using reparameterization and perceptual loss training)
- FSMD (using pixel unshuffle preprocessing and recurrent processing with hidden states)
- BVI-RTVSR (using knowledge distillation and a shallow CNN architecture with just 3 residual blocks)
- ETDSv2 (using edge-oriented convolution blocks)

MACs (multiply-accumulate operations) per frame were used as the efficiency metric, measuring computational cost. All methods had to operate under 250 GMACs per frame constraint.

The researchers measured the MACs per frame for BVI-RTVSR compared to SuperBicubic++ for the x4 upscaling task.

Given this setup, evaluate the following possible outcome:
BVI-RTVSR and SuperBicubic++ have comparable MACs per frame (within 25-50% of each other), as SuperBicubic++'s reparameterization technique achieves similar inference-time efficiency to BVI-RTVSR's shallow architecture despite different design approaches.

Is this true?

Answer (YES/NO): NO